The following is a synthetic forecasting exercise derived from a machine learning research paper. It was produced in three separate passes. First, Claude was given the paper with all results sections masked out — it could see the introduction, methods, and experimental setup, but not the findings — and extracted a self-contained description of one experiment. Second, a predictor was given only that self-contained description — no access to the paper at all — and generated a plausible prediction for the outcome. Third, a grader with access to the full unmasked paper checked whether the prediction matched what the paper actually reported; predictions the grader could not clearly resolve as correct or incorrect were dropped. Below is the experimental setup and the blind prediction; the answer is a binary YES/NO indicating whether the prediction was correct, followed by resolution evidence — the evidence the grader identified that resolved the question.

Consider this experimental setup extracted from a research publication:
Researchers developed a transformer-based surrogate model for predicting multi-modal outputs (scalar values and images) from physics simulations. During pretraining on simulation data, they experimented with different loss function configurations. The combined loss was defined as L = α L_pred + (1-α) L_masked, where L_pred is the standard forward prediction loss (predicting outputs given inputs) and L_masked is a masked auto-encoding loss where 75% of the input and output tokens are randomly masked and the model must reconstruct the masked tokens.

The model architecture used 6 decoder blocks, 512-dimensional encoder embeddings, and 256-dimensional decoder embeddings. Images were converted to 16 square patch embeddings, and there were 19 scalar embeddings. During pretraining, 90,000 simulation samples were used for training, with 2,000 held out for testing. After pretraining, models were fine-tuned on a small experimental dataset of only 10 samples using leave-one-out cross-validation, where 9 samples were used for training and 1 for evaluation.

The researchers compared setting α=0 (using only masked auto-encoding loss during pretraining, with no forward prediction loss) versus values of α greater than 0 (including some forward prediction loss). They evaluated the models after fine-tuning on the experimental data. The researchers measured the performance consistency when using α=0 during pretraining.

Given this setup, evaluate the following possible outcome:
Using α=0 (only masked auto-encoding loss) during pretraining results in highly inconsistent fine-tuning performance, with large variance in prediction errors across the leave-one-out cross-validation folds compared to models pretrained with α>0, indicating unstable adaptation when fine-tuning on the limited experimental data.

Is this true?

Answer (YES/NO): NO